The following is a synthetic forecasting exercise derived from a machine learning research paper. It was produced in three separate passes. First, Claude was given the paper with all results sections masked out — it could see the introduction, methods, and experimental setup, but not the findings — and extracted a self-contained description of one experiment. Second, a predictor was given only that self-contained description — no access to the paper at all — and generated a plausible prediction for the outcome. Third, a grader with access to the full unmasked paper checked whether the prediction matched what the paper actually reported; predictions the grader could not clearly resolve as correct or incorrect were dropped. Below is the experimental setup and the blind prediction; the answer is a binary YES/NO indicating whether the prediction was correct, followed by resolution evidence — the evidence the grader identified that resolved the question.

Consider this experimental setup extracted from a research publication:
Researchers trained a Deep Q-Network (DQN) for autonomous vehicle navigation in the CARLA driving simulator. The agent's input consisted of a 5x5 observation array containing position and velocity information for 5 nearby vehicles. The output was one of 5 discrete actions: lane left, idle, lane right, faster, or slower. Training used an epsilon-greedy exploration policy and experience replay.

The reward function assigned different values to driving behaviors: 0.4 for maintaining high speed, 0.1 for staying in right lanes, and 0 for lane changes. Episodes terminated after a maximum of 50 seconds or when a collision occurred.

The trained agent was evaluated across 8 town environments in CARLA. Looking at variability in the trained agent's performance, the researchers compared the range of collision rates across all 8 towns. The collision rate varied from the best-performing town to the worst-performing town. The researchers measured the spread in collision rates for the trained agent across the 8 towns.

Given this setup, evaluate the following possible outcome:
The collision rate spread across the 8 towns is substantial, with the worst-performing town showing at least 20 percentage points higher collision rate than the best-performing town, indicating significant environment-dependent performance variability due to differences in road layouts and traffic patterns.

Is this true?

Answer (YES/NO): YES